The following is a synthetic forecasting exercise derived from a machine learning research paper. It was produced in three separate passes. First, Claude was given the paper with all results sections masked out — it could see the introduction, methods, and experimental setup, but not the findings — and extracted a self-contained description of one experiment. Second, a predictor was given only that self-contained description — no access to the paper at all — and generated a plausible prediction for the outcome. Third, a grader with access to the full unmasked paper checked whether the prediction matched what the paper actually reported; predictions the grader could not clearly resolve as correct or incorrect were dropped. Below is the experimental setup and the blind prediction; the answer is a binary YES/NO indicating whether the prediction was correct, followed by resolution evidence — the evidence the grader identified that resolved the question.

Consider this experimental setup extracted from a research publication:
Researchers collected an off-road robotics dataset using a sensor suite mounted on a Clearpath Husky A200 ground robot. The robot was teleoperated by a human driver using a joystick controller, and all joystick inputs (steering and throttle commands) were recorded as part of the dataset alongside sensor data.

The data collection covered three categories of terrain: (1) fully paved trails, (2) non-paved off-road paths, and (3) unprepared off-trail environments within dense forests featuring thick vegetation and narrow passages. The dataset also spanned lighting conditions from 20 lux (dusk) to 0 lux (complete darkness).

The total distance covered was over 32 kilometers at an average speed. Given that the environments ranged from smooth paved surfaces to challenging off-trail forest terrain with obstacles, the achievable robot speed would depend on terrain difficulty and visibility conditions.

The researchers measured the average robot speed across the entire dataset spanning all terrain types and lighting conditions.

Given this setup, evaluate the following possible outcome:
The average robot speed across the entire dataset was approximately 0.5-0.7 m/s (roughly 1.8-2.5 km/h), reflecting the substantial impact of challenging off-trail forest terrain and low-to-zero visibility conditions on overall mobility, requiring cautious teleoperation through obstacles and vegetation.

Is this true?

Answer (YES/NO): NO